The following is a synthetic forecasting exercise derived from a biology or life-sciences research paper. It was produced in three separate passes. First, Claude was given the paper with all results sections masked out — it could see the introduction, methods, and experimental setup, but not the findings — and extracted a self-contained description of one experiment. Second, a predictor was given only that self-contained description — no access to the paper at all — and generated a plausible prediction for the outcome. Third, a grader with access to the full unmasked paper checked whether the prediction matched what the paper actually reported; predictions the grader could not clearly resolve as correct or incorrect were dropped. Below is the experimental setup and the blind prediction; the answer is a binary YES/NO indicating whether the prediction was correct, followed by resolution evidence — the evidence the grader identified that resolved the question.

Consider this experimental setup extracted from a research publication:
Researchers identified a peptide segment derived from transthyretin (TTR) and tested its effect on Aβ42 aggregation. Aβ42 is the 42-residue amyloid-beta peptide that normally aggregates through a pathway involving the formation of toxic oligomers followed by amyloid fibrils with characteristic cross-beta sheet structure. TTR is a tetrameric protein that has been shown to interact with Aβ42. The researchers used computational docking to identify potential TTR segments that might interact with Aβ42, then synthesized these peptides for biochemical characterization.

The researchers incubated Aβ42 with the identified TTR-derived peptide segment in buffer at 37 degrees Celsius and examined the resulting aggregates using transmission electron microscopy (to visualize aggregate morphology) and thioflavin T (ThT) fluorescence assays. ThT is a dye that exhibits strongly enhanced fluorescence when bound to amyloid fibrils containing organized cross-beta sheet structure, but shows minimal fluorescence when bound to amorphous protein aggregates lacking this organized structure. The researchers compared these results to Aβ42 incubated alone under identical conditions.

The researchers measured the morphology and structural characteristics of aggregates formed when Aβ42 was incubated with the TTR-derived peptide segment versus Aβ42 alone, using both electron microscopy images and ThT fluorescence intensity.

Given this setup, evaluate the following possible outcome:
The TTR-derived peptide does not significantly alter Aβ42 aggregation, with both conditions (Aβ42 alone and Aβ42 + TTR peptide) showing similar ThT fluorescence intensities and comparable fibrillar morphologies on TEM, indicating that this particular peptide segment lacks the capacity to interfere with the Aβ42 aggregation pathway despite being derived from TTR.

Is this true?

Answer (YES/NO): NO